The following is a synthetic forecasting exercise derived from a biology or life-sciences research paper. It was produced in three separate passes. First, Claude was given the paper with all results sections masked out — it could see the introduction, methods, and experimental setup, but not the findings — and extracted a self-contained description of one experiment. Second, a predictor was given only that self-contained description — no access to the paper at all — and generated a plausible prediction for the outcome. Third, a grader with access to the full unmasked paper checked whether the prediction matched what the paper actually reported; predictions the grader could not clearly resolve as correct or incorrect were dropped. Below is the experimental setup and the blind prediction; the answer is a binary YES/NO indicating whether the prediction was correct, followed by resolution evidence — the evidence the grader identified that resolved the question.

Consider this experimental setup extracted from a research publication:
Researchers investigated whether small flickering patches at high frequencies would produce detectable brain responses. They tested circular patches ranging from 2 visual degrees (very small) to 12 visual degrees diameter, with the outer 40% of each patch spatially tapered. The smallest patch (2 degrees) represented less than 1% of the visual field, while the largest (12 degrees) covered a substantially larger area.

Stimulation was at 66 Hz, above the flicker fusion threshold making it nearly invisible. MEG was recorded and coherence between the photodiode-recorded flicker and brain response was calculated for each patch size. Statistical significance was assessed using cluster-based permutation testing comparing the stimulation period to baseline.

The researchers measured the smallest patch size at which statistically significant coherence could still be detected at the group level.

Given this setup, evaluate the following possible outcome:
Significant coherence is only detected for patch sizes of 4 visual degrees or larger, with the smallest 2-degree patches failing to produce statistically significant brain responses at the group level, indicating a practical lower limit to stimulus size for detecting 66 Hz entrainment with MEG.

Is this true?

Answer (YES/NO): NO